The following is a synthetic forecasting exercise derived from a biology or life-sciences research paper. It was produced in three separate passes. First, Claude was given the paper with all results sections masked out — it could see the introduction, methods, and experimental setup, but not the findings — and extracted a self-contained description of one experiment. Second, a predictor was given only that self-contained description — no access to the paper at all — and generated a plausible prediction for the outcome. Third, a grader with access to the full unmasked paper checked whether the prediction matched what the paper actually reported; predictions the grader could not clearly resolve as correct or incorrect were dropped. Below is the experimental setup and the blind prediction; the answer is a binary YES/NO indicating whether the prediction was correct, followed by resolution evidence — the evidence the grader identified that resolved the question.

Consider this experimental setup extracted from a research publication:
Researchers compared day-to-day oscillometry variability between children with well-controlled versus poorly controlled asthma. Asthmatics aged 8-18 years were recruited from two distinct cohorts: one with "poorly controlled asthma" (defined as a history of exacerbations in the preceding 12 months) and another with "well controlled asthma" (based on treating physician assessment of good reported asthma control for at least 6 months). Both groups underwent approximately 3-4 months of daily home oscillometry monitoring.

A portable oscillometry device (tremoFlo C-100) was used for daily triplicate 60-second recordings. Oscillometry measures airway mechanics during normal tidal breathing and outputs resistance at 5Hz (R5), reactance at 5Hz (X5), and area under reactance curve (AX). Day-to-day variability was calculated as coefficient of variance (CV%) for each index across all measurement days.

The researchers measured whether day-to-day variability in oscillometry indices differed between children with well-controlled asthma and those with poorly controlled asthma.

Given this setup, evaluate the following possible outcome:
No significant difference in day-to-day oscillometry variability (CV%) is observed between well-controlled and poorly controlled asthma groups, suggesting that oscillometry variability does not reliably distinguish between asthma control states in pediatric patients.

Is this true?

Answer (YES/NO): NO